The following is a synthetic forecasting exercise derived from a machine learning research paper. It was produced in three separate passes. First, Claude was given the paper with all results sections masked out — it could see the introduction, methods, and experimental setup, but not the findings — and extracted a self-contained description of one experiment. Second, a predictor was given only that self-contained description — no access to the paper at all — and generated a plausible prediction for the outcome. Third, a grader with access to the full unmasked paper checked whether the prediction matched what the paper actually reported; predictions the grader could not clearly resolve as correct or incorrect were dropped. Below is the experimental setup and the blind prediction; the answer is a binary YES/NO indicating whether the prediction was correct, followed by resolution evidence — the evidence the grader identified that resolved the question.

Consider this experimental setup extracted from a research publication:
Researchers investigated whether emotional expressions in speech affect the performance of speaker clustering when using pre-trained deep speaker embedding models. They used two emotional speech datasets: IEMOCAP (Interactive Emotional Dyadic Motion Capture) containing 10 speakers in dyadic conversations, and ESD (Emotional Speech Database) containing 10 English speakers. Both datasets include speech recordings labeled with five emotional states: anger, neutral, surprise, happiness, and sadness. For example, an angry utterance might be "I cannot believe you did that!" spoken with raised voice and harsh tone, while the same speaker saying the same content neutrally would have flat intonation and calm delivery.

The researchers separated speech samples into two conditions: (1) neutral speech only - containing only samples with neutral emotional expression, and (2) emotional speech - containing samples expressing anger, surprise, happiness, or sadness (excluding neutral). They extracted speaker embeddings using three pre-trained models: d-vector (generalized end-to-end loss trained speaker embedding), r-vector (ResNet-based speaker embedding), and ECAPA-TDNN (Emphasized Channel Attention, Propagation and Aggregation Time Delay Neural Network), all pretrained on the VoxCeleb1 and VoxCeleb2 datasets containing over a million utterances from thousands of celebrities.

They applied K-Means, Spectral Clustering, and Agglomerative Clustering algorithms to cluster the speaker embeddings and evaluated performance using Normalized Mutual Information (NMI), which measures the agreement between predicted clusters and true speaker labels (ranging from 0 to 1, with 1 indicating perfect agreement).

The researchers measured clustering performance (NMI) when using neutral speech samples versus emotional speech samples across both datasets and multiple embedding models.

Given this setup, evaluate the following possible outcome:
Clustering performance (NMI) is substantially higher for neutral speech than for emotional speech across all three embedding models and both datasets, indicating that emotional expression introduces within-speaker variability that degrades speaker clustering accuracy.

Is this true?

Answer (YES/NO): YES